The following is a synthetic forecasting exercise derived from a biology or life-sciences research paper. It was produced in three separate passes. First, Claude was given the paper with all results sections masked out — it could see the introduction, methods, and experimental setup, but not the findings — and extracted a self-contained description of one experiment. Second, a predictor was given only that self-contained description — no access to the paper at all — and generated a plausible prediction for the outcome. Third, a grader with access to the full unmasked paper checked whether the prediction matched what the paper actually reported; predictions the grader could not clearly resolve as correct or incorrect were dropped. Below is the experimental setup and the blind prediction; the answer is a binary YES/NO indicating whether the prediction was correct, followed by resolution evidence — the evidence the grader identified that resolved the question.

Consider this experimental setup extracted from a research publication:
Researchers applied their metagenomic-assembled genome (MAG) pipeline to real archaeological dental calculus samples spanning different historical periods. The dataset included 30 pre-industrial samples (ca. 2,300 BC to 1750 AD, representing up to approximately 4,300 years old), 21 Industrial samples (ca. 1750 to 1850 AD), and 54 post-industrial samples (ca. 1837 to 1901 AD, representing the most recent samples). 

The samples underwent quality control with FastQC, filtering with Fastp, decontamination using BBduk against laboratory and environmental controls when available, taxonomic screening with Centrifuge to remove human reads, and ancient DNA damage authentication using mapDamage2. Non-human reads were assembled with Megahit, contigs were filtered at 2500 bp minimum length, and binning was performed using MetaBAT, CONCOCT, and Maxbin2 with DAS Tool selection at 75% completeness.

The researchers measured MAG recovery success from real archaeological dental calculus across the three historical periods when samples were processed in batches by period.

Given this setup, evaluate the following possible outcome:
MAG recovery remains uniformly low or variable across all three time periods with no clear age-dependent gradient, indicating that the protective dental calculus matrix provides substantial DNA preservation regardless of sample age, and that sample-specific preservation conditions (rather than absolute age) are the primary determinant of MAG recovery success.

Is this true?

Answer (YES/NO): NO